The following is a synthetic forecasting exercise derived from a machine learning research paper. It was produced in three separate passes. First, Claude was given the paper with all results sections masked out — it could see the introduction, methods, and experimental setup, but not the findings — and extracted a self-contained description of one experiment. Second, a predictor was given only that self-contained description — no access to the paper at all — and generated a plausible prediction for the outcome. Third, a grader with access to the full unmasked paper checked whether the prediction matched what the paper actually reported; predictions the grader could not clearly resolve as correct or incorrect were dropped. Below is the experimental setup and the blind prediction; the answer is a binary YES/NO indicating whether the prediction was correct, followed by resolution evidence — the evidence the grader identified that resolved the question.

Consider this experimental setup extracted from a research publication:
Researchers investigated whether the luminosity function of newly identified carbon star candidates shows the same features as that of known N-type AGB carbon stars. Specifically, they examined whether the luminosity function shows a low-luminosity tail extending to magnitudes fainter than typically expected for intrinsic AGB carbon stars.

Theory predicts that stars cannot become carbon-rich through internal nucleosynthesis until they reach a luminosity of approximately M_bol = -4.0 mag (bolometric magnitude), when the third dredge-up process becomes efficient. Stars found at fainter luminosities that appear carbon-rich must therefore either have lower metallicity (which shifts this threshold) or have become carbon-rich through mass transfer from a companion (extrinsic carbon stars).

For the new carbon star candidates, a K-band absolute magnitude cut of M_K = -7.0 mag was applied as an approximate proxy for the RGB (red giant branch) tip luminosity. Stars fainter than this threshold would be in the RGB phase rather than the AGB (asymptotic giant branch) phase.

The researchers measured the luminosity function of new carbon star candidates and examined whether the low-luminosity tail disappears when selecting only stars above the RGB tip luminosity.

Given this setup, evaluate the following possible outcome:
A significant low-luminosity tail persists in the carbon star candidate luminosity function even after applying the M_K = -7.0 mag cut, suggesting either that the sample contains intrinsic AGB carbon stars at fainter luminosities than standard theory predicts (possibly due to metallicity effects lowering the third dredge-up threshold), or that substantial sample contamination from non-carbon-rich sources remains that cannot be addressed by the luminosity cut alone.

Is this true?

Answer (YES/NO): NO